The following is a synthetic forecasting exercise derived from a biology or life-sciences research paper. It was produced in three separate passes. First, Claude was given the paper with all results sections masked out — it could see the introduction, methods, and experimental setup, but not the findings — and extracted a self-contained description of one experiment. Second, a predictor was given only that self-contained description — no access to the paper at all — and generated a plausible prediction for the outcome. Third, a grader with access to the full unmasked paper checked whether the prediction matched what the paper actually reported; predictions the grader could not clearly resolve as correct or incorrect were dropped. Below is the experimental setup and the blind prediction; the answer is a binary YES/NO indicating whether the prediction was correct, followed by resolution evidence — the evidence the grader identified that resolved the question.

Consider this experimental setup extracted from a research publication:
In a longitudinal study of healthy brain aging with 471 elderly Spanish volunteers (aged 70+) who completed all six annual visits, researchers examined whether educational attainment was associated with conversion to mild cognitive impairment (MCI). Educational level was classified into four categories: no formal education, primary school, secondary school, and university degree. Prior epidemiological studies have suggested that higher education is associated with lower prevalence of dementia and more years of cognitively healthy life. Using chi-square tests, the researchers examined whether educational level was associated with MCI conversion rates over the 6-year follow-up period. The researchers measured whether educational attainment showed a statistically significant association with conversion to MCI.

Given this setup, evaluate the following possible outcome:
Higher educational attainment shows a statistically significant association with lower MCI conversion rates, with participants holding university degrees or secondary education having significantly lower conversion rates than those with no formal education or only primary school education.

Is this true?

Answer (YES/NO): NO